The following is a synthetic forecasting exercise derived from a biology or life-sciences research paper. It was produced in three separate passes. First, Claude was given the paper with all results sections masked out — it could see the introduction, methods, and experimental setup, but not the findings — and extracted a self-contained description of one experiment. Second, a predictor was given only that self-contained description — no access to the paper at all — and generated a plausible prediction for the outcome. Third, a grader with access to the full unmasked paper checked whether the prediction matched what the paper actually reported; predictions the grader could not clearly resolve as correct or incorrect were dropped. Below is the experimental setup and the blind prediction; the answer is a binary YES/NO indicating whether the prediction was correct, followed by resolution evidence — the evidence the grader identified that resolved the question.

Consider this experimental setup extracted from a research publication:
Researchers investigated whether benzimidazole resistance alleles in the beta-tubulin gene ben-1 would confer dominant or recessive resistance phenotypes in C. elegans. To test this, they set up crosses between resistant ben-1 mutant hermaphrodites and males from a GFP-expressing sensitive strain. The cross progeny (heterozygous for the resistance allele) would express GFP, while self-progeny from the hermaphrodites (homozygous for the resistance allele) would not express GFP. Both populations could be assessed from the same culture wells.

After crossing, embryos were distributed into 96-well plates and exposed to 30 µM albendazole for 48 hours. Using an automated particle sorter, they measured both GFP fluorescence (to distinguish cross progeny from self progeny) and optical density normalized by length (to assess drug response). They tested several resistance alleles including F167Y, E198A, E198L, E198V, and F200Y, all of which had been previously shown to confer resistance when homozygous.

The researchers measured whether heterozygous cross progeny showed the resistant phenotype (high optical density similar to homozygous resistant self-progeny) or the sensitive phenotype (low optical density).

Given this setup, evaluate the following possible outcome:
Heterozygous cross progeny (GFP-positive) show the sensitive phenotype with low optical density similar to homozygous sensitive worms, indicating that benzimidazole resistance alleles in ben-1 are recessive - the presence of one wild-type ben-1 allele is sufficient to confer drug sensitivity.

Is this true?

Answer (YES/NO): YES